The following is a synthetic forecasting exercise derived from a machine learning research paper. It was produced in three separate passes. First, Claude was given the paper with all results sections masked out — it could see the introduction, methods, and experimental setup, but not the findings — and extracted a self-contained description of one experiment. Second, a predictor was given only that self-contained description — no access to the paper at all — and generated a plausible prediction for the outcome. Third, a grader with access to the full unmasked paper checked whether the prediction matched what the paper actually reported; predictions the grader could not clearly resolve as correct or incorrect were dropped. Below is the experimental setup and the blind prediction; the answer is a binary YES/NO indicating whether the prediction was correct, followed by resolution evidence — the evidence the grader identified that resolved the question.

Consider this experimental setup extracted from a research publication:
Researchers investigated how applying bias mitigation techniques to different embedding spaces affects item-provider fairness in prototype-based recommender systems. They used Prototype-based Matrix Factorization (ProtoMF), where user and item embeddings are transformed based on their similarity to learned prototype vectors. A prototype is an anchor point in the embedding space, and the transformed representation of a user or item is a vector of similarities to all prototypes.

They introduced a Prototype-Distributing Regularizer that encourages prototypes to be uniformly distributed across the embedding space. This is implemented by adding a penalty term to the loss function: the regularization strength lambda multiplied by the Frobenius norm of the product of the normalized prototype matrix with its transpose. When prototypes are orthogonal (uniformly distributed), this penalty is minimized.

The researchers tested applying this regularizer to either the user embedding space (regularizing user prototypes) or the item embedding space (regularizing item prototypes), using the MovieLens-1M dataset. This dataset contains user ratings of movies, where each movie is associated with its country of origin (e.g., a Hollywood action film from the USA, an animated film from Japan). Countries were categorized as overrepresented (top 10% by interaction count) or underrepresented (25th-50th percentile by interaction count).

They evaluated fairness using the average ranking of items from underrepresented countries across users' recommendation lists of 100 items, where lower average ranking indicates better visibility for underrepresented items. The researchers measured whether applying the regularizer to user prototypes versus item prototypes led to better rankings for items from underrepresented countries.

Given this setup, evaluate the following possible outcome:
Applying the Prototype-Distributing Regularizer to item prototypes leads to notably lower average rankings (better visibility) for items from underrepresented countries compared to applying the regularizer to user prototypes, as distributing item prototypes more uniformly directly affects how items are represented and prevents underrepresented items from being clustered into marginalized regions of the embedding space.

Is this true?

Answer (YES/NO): YES